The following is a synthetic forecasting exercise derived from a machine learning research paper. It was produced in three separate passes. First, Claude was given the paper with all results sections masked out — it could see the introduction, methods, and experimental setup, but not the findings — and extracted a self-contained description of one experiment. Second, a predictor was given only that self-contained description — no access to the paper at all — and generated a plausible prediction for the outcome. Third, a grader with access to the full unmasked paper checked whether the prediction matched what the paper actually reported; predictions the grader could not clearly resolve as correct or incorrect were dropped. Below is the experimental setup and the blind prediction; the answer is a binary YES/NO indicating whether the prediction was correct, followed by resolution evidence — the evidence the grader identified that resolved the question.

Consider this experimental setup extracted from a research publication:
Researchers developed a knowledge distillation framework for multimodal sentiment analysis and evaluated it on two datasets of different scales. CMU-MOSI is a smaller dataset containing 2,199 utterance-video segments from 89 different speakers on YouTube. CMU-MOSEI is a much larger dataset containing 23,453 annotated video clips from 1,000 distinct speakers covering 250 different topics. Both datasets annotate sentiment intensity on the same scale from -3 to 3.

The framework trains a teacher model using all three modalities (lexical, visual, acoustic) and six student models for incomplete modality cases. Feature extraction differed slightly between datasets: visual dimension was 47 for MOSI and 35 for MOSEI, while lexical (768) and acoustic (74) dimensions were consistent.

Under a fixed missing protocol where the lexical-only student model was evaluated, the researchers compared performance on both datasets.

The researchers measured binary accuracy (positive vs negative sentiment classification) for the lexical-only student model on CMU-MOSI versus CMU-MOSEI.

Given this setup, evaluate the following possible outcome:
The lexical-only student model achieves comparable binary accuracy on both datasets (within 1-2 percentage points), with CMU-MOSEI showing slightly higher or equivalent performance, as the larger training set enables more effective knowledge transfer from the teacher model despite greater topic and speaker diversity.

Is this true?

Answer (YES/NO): YES